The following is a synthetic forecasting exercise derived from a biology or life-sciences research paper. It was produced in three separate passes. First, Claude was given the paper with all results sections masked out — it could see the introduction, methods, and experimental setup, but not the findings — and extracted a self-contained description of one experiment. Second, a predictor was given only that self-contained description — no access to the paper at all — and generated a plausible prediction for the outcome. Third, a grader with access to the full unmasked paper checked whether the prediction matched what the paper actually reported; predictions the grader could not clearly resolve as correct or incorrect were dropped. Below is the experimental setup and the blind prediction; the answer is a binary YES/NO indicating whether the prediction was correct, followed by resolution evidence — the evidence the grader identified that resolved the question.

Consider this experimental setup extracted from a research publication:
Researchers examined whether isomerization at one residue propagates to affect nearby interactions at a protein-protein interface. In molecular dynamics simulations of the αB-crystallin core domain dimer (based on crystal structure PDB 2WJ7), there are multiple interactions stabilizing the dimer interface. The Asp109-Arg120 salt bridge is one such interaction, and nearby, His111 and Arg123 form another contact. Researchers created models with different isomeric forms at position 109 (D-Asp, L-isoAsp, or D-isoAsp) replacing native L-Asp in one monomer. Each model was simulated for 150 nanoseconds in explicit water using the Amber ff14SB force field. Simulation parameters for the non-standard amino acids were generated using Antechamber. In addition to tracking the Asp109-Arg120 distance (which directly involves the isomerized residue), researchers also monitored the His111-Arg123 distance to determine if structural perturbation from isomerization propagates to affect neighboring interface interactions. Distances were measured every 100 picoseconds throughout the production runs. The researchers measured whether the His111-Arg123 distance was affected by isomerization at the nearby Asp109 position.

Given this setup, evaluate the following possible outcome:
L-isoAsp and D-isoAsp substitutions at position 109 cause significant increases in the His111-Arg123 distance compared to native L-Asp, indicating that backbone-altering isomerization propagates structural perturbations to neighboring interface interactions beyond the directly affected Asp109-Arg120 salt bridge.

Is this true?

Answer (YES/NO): YES